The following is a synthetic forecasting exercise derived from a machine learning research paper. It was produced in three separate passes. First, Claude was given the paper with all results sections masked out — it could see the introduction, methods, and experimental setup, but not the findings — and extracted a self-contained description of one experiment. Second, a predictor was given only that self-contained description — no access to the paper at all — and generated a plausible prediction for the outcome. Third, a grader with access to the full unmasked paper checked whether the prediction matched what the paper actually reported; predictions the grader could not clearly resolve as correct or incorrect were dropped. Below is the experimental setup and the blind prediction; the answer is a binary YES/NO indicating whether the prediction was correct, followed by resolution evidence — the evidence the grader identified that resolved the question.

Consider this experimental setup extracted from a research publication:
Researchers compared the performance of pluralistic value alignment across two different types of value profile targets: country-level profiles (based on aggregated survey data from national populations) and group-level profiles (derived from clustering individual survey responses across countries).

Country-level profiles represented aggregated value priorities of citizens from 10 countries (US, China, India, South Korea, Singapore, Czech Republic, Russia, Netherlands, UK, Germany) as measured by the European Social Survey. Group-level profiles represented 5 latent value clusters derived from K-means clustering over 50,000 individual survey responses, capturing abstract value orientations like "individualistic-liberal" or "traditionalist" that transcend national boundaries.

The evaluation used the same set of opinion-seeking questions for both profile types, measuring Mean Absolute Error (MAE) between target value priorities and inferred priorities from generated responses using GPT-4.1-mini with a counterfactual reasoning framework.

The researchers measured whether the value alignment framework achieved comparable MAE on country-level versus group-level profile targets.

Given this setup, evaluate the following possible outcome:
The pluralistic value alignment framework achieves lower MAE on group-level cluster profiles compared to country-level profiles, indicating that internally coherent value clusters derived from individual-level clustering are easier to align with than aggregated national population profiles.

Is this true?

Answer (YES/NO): NO